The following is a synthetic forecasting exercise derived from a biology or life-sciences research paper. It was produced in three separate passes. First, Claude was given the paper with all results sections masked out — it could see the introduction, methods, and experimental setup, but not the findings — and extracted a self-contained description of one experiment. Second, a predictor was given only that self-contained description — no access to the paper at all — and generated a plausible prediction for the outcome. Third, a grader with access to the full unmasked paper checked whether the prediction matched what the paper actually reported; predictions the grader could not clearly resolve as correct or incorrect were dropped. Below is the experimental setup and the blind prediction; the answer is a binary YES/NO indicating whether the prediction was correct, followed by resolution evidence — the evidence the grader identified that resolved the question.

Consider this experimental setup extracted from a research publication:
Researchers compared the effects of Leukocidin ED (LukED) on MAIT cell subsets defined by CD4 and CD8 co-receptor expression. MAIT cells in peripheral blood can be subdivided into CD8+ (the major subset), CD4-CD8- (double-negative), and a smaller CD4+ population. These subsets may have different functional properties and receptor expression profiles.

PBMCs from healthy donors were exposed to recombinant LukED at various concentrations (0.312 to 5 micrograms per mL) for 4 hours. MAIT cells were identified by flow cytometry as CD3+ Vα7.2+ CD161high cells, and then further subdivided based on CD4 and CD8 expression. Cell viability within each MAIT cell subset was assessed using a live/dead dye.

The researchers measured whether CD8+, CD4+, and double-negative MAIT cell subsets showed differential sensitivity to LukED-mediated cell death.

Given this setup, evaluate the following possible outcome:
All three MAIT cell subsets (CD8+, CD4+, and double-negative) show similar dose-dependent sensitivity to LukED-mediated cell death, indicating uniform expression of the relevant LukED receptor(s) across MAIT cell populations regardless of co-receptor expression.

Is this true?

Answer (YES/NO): NO